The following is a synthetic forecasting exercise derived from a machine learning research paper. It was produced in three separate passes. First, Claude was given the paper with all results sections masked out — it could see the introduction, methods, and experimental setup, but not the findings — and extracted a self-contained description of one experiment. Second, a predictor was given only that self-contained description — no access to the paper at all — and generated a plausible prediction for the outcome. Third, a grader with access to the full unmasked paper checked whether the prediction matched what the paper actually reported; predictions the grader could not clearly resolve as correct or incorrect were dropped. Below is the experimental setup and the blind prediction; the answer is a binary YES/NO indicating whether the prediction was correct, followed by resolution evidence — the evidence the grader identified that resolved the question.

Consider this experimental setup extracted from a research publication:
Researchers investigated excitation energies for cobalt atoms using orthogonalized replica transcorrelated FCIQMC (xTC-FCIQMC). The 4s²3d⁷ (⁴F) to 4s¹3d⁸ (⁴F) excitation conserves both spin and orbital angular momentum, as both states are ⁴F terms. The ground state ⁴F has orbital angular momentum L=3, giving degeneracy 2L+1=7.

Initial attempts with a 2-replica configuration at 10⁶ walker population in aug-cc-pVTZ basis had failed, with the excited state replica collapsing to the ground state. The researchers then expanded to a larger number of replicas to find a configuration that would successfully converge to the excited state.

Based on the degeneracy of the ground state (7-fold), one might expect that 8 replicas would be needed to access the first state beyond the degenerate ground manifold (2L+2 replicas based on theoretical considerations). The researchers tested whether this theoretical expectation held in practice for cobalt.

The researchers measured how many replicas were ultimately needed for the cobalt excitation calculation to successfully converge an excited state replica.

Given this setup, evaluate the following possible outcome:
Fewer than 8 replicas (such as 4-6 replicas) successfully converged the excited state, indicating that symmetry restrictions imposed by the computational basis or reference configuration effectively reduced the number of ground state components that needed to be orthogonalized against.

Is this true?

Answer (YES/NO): NO